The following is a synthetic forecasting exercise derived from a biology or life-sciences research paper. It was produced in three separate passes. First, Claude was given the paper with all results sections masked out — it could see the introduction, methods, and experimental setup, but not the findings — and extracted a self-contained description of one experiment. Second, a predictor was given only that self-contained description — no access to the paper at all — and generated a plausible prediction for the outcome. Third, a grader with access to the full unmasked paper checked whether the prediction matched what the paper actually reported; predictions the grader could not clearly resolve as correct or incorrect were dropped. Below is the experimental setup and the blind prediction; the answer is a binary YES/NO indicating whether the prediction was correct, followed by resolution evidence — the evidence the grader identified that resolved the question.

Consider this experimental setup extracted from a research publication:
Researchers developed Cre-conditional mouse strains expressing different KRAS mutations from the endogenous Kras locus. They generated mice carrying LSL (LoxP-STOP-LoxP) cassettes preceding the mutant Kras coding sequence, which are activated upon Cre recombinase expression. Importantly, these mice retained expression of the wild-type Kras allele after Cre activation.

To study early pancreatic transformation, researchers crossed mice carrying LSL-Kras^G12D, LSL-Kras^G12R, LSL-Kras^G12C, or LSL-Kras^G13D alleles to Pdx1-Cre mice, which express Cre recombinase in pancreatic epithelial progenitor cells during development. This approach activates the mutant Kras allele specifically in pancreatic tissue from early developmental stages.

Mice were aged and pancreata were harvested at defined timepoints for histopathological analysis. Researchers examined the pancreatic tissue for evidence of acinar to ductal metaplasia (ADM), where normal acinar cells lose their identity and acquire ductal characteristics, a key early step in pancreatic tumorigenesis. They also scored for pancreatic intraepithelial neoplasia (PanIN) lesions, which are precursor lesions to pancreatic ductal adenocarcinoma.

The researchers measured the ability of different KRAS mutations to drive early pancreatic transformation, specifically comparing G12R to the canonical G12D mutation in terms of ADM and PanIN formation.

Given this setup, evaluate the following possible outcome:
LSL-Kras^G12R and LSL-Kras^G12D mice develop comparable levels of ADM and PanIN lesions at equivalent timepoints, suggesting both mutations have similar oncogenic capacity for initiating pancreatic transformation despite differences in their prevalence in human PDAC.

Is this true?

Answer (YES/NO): NO